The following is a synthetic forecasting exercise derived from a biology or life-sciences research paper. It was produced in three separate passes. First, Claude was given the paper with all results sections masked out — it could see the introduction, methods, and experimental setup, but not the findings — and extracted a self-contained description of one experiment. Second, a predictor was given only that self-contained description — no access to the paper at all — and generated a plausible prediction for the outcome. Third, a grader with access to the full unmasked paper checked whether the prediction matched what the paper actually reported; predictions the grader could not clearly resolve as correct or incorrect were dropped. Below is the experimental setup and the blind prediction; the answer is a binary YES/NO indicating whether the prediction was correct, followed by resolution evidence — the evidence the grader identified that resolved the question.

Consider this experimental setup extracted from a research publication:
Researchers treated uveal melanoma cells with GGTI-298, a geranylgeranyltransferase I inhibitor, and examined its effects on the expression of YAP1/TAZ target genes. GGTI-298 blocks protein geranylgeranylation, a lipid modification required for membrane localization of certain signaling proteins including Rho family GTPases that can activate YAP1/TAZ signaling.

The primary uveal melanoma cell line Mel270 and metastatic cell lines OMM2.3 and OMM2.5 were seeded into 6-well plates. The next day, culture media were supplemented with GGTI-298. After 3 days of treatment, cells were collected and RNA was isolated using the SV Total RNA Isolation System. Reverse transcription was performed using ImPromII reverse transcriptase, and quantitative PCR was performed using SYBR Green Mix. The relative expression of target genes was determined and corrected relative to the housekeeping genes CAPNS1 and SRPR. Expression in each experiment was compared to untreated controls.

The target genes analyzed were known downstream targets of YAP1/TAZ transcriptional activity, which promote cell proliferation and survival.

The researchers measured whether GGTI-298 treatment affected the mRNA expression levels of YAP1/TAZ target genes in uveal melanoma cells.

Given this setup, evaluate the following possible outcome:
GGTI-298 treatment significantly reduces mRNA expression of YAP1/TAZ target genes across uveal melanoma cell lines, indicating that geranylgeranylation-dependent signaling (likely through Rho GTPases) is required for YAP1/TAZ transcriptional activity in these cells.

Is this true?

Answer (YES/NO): NO